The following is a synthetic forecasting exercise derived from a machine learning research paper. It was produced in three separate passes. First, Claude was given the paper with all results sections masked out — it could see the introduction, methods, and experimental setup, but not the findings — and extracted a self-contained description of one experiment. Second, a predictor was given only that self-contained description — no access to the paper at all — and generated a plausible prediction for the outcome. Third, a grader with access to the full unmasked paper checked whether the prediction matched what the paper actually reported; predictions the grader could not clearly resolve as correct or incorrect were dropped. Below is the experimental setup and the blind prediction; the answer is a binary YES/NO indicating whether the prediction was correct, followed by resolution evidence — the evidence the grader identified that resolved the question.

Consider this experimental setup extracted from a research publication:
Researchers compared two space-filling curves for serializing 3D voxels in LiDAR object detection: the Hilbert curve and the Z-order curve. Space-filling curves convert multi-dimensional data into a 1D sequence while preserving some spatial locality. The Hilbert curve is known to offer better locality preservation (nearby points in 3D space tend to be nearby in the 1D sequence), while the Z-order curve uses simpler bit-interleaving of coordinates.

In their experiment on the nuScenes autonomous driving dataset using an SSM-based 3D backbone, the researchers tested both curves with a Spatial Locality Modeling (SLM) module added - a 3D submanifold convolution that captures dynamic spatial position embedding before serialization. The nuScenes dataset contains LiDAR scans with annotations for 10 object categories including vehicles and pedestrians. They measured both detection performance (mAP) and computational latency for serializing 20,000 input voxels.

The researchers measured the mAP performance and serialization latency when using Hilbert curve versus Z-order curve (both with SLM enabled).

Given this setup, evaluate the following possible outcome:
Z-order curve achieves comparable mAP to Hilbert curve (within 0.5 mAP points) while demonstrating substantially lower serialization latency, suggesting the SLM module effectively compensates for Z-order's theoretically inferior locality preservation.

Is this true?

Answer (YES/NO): YES